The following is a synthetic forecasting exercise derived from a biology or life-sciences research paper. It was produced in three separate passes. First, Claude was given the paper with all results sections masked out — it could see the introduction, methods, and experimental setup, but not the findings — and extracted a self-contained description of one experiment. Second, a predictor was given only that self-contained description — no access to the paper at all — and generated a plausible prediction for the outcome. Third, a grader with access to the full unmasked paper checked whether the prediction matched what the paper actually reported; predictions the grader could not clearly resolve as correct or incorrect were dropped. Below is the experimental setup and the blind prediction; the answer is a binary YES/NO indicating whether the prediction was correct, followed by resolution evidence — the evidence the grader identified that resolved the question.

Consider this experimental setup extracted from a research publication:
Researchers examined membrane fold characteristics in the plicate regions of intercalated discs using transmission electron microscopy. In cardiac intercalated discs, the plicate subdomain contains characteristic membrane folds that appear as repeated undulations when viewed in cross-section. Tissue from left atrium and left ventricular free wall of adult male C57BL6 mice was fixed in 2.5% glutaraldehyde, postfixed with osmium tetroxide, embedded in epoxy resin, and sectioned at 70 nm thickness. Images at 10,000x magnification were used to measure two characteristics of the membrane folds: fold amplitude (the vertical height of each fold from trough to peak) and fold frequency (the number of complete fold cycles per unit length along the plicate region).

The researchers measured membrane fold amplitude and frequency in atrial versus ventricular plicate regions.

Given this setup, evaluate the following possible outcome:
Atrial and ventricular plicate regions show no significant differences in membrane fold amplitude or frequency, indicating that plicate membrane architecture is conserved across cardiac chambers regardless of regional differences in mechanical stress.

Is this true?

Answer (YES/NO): NO